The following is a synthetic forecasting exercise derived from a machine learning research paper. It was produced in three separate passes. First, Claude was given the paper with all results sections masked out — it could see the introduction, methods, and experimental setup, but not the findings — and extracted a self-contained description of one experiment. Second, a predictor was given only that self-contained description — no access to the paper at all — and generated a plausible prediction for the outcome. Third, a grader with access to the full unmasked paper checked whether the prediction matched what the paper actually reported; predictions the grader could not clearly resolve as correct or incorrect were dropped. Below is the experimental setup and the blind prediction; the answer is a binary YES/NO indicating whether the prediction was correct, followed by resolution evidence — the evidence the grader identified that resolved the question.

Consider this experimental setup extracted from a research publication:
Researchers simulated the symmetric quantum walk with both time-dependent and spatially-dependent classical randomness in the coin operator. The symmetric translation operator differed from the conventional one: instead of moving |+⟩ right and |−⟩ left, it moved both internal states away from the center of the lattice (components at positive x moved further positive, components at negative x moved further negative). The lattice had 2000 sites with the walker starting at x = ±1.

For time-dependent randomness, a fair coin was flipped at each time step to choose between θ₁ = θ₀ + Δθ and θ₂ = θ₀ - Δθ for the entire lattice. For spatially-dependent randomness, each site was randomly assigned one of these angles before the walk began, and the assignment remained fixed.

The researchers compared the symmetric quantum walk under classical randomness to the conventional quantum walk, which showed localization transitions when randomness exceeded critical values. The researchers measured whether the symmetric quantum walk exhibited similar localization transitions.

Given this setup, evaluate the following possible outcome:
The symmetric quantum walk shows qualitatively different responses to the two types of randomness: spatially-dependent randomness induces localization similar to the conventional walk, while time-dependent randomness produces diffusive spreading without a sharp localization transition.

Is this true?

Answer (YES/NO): NO